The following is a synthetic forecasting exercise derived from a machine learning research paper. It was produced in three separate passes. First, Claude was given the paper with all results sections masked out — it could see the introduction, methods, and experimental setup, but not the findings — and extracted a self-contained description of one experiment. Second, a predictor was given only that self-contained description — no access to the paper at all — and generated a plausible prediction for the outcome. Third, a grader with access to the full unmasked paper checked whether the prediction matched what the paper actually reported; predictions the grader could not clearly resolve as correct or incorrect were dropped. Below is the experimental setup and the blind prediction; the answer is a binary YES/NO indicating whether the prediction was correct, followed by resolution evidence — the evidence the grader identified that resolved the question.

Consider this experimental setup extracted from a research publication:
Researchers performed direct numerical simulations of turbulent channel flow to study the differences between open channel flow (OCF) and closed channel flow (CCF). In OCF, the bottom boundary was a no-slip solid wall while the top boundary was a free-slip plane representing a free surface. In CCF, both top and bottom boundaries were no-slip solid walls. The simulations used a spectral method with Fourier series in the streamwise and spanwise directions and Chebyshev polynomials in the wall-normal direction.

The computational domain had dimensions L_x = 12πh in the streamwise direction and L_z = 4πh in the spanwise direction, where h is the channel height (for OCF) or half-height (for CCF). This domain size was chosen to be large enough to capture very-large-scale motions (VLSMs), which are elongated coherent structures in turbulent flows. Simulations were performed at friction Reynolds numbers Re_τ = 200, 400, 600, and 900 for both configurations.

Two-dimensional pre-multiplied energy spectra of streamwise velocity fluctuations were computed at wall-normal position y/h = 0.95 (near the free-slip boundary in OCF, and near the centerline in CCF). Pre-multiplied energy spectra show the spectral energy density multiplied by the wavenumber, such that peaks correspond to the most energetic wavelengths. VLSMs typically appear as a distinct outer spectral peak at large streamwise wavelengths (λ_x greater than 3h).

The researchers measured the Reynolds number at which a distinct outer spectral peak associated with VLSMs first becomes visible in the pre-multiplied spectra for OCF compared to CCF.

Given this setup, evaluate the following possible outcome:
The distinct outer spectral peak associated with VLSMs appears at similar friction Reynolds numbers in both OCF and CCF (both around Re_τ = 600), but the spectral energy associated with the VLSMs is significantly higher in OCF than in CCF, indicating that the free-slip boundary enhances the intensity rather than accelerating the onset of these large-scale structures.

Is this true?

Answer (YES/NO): NO